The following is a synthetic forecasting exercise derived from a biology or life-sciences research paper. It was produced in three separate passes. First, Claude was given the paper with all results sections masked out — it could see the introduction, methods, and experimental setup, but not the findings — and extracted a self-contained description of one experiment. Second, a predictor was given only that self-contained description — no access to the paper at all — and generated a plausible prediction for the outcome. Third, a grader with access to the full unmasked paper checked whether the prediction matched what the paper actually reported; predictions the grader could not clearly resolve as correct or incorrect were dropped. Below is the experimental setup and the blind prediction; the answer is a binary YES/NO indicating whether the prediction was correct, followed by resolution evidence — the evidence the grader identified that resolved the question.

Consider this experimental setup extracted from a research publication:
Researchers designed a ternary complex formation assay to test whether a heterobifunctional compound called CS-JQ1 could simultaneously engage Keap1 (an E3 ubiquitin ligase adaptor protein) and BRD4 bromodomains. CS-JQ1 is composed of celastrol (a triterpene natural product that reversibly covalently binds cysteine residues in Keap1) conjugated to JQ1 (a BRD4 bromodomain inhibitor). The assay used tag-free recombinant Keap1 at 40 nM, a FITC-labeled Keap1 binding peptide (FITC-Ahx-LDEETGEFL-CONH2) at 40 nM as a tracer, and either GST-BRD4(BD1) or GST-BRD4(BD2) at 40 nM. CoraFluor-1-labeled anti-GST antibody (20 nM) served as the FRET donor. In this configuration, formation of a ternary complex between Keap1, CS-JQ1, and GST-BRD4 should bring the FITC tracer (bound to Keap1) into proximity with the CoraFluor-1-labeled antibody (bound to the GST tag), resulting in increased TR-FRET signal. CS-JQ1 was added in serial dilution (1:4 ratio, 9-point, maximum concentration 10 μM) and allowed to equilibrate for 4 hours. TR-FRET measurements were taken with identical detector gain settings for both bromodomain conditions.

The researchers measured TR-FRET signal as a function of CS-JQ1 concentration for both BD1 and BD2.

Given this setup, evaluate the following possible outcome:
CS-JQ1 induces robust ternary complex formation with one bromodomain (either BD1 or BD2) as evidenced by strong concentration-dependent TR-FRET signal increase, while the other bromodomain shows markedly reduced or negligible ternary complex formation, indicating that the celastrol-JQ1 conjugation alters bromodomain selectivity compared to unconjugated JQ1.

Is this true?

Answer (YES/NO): NO